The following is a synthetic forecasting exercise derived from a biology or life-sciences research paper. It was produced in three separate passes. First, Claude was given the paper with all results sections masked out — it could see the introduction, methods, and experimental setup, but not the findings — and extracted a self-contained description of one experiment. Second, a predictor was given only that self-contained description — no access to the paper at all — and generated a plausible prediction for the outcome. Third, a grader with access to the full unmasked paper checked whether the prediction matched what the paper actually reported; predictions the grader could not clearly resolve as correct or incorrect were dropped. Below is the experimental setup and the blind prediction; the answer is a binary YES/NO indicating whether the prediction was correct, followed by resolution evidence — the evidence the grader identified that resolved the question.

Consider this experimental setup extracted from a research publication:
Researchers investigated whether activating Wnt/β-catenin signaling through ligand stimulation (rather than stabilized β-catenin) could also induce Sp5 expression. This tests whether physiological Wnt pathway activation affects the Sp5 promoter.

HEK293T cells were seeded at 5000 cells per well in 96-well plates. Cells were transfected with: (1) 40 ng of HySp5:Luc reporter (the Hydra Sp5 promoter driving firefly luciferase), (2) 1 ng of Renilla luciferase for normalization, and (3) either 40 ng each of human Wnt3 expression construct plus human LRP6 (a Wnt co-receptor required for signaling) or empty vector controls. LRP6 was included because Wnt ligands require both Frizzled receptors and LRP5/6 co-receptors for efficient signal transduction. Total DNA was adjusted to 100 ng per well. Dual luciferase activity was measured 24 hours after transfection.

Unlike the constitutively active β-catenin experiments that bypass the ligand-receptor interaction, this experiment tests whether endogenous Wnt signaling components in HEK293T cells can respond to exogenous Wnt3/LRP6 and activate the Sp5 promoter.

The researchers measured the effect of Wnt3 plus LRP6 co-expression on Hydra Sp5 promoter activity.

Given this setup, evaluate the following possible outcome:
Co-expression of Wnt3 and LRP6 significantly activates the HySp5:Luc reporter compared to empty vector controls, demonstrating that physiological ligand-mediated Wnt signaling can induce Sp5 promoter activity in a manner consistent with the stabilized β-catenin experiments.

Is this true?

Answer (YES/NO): YES